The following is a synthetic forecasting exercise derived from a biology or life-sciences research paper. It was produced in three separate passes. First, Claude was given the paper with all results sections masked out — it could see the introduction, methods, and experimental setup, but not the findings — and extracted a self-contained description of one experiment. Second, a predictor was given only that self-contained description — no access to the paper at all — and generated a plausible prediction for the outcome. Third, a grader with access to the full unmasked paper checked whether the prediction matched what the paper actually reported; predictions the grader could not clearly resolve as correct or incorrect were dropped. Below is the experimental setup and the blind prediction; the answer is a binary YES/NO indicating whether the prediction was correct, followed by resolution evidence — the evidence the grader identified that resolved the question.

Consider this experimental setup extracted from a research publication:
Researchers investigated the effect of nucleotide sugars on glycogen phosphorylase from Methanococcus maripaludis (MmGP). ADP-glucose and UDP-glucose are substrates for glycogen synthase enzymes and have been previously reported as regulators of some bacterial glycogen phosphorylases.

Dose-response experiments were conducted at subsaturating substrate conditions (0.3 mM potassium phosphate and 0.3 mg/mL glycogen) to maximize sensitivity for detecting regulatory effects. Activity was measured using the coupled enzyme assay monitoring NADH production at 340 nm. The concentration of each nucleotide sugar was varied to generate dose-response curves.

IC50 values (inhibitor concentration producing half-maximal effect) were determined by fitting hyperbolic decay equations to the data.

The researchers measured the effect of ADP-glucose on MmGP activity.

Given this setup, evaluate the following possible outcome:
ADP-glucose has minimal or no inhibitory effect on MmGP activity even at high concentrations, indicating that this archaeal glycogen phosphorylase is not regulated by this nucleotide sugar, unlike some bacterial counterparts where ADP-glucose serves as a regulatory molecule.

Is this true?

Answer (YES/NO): NO